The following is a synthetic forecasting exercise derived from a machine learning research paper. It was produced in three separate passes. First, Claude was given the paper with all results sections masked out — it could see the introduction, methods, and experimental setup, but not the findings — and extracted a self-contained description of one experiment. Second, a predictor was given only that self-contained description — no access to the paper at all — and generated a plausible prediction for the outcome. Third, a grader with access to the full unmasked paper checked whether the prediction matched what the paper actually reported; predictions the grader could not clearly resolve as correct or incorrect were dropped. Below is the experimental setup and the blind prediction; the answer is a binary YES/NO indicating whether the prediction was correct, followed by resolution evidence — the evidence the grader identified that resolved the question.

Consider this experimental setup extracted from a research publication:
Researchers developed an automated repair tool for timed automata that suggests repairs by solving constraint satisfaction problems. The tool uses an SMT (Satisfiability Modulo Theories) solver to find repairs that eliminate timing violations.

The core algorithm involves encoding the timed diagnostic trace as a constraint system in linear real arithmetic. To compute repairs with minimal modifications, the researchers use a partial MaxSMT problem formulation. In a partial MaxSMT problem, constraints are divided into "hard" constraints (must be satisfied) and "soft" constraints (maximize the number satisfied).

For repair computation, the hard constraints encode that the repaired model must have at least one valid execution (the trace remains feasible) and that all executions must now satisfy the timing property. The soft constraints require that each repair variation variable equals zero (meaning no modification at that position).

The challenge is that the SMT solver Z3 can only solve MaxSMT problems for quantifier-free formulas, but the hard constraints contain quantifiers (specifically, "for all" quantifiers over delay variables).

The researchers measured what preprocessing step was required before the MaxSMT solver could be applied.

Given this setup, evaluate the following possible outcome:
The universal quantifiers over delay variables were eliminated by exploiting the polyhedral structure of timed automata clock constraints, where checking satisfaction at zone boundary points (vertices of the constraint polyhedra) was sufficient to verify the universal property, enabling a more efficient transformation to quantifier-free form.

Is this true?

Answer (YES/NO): NO